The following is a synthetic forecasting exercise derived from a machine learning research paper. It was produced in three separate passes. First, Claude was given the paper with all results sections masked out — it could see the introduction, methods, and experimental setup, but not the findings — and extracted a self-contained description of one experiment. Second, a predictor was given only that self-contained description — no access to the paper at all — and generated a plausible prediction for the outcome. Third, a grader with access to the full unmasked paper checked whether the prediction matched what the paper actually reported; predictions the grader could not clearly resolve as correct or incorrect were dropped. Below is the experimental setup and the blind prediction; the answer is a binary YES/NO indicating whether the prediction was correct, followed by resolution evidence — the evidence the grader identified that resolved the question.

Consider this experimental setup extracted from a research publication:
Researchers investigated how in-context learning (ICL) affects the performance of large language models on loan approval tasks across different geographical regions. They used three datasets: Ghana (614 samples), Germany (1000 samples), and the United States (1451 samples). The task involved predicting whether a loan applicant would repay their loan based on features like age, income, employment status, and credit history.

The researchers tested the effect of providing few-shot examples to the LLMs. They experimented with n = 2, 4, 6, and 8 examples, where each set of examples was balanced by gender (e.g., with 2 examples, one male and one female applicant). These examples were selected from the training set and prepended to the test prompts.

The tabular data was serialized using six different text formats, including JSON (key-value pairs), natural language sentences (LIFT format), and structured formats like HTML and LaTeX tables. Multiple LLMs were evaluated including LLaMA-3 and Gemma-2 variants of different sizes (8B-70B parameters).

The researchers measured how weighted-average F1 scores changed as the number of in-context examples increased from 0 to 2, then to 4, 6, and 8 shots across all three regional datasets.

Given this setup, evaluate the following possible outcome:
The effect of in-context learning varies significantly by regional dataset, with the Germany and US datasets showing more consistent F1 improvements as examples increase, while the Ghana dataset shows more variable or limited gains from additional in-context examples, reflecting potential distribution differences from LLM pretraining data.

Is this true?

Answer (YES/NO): NO